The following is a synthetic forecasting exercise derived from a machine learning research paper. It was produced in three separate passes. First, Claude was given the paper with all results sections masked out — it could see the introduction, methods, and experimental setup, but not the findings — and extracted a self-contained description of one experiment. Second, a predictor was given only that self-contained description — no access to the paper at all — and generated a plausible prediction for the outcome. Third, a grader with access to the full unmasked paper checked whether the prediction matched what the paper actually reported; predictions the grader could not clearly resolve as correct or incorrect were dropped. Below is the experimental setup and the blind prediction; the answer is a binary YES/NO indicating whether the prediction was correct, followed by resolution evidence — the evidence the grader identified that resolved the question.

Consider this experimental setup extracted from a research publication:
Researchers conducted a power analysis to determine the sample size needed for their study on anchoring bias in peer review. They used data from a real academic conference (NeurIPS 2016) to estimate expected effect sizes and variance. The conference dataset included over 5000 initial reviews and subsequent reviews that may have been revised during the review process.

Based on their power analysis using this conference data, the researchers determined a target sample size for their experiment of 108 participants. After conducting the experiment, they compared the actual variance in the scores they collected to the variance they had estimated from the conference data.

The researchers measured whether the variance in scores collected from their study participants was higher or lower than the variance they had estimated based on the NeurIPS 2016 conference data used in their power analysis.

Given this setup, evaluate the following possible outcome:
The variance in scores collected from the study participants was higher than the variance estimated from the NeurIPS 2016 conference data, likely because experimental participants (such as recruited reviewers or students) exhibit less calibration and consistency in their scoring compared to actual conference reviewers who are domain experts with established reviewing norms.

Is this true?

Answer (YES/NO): YES